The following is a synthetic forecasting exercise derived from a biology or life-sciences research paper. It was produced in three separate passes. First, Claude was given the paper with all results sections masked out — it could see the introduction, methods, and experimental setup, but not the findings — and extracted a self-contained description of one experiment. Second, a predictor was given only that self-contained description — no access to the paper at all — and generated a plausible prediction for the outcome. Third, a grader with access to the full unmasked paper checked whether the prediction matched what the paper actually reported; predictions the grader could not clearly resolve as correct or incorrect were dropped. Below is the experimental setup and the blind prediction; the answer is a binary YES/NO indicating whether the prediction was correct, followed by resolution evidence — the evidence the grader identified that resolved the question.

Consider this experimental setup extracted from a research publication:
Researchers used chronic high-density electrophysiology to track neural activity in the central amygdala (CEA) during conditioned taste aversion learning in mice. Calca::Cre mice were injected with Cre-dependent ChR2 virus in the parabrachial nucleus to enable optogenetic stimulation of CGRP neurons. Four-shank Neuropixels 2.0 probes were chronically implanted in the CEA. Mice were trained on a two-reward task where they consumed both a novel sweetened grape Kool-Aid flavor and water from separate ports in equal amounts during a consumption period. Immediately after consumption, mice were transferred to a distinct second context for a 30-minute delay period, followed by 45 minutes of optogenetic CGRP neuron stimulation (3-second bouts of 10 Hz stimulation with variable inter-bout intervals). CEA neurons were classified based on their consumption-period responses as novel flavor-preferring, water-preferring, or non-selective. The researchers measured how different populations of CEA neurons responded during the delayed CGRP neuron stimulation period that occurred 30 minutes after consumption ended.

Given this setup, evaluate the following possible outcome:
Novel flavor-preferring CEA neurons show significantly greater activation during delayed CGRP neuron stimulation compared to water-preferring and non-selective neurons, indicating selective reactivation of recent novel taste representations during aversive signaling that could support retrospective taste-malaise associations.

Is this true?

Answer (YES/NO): YES